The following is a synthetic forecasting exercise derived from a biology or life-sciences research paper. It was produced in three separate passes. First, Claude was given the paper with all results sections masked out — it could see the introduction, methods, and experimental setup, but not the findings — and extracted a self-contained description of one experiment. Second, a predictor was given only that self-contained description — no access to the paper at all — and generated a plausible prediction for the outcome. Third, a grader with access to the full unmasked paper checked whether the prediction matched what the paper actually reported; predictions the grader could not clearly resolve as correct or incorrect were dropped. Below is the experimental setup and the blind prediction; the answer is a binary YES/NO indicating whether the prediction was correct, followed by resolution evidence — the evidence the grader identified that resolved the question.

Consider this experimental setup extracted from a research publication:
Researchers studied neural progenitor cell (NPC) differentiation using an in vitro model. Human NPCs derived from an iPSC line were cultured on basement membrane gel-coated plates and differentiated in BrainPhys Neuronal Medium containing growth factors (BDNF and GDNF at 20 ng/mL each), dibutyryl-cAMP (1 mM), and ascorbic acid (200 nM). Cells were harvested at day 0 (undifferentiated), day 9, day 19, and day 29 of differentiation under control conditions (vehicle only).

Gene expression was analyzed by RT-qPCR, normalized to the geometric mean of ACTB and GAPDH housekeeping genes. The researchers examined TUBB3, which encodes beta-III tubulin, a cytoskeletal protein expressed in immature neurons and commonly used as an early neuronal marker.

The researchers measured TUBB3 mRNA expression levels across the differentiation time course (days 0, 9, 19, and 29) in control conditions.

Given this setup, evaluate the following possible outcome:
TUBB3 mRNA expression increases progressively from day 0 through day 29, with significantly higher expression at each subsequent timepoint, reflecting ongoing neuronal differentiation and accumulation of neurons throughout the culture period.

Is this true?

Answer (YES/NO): NO